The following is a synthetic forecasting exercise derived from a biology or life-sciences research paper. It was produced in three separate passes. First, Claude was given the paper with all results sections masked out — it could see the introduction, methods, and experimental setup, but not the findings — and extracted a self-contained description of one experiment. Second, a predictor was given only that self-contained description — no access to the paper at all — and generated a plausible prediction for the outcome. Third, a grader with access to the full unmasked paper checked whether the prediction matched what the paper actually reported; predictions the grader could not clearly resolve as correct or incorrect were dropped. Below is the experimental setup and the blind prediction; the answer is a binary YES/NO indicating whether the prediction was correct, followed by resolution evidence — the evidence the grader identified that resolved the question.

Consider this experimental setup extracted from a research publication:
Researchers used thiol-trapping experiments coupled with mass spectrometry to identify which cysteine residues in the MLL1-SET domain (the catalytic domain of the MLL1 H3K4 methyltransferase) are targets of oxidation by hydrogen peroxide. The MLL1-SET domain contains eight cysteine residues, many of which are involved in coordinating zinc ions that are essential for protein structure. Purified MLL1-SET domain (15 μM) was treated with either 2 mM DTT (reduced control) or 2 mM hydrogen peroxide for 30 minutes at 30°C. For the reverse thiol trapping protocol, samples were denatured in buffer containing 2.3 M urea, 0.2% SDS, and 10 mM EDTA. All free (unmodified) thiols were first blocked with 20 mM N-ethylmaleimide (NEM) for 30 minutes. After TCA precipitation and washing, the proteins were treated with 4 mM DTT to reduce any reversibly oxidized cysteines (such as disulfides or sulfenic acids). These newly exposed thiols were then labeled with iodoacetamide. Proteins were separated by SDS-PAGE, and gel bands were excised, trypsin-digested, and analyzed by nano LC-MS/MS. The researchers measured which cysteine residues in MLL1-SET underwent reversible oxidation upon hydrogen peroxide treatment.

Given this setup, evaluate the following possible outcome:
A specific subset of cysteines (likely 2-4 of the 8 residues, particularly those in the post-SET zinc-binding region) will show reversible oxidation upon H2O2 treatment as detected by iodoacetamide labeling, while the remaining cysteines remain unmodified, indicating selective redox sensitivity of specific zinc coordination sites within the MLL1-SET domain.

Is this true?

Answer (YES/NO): NO